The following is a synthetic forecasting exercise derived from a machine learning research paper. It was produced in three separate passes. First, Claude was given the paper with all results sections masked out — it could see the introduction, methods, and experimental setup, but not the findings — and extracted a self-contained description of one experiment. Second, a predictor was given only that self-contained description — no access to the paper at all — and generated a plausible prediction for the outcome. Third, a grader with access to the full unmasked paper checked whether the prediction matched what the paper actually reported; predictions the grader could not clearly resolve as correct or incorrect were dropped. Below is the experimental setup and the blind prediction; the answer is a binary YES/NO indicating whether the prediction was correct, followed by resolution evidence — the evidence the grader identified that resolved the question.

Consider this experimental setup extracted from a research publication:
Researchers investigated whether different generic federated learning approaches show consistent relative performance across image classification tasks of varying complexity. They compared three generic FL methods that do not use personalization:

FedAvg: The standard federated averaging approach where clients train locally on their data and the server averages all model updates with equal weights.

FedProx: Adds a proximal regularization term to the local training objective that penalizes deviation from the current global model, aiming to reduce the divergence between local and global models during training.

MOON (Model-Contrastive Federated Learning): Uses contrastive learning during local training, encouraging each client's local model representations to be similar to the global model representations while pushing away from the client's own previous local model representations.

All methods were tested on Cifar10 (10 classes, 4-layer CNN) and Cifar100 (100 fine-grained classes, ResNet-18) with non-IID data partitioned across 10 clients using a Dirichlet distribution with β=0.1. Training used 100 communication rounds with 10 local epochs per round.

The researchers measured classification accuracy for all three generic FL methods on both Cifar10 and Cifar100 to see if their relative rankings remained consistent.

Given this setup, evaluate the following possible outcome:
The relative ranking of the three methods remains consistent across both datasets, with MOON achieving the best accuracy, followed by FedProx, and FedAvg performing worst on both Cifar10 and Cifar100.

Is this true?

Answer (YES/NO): NO